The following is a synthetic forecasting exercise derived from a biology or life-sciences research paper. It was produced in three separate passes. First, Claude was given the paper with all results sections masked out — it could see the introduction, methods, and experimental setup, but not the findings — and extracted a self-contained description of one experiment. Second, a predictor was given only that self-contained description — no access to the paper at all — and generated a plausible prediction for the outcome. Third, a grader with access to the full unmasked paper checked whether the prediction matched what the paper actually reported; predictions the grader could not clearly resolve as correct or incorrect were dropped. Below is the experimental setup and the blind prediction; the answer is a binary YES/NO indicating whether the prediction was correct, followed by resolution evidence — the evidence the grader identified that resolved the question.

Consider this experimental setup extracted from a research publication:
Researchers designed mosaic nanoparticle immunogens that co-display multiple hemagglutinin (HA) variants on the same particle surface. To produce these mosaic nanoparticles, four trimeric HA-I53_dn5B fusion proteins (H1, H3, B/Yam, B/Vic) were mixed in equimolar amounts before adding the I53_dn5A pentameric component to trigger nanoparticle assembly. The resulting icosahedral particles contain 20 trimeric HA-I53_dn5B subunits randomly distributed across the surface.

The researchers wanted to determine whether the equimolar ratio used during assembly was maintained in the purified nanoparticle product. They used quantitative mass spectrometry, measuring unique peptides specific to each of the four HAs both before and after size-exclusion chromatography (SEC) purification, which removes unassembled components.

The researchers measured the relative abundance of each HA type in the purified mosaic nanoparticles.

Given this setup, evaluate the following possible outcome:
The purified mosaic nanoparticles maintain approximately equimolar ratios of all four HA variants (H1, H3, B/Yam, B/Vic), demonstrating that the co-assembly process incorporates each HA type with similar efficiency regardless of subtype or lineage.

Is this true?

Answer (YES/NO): YES